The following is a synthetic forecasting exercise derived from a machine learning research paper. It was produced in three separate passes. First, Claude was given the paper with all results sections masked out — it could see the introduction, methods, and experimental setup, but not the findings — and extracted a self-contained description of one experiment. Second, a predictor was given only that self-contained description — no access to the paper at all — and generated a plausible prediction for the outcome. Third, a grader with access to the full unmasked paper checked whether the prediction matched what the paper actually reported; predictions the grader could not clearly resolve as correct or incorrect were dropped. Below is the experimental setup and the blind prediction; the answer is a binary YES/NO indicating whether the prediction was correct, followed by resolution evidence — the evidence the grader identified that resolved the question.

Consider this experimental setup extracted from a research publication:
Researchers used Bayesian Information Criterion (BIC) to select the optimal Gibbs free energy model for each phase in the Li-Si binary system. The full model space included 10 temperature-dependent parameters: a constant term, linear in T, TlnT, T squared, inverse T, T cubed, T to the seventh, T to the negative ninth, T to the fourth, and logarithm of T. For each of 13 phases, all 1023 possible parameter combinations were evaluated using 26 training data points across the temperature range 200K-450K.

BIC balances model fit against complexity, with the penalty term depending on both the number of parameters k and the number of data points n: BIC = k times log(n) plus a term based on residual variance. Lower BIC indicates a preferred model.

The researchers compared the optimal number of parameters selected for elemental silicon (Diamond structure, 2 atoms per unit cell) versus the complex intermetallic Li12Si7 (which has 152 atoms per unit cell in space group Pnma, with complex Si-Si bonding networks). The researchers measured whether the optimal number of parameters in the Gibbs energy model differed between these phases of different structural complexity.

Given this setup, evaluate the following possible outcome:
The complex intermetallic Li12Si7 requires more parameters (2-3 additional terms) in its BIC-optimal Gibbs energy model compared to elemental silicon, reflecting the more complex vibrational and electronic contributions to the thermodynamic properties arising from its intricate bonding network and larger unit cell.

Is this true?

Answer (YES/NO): YES